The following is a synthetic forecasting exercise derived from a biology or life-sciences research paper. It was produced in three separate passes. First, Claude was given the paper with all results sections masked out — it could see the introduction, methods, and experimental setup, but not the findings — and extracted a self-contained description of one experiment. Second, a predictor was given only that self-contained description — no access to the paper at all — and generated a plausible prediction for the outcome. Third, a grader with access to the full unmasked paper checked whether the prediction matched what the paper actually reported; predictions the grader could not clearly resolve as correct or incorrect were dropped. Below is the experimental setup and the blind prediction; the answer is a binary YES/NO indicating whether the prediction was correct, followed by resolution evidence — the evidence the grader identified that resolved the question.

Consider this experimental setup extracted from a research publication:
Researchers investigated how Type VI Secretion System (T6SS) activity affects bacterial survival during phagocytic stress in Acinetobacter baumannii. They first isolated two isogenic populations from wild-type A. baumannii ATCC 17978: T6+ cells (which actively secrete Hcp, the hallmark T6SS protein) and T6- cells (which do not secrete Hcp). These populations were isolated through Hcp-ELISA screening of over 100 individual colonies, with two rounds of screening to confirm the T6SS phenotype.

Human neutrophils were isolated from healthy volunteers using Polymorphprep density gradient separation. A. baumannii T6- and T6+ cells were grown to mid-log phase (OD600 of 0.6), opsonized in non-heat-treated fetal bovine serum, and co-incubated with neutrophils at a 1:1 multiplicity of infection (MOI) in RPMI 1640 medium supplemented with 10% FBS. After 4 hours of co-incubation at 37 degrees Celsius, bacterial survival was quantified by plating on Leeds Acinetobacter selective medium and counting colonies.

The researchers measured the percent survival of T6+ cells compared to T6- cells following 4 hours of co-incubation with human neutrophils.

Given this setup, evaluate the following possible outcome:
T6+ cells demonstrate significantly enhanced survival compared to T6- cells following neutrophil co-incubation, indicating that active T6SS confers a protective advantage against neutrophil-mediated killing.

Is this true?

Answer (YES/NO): NO